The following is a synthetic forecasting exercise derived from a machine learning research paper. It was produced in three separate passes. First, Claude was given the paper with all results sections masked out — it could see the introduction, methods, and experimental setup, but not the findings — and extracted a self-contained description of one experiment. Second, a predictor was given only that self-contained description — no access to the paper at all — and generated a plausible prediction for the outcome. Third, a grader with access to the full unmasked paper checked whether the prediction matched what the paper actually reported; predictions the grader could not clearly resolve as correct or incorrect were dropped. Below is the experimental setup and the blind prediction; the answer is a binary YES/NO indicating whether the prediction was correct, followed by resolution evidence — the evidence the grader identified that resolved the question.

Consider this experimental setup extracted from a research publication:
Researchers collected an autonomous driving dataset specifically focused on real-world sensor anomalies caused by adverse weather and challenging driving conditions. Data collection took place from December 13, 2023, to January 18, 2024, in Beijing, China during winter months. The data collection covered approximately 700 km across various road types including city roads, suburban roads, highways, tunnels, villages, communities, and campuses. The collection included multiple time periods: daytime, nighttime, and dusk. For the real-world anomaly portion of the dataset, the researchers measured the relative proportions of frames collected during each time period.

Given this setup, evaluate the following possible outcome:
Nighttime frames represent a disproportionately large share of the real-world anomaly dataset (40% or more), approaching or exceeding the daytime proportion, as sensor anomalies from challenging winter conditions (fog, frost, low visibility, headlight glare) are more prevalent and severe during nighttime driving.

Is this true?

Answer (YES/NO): YES